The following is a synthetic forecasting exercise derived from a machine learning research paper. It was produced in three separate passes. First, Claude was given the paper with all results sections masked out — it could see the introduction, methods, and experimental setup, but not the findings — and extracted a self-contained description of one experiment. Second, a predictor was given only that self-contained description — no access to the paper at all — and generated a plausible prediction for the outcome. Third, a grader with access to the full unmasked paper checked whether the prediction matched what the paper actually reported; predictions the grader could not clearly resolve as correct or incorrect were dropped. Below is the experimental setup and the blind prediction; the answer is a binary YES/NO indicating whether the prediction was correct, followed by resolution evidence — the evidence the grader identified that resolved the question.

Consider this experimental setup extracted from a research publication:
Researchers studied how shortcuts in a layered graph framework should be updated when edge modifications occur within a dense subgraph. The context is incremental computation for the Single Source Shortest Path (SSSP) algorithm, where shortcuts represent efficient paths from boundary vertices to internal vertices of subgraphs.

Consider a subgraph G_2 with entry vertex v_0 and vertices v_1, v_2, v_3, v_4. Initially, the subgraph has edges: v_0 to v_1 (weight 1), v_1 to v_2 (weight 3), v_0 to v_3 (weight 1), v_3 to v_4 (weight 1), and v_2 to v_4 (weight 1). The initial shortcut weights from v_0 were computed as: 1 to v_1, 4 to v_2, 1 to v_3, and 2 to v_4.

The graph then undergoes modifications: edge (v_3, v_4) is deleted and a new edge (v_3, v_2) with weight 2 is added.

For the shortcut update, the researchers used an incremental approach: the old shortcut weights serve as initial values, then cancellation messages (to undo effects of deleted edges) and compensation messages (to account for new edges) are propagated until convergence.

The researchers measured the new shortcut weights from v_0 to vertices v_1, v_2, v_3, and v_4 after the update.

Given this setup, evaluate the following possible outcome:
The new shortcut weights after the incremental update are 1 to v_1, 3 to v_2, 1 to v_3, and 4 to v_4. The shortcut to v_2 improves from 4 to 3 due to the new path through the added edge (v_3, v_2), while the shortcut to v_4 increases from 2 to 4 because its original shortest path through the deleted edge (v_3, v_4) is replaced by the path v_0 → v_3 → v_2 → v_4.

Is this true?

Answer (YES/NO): YES